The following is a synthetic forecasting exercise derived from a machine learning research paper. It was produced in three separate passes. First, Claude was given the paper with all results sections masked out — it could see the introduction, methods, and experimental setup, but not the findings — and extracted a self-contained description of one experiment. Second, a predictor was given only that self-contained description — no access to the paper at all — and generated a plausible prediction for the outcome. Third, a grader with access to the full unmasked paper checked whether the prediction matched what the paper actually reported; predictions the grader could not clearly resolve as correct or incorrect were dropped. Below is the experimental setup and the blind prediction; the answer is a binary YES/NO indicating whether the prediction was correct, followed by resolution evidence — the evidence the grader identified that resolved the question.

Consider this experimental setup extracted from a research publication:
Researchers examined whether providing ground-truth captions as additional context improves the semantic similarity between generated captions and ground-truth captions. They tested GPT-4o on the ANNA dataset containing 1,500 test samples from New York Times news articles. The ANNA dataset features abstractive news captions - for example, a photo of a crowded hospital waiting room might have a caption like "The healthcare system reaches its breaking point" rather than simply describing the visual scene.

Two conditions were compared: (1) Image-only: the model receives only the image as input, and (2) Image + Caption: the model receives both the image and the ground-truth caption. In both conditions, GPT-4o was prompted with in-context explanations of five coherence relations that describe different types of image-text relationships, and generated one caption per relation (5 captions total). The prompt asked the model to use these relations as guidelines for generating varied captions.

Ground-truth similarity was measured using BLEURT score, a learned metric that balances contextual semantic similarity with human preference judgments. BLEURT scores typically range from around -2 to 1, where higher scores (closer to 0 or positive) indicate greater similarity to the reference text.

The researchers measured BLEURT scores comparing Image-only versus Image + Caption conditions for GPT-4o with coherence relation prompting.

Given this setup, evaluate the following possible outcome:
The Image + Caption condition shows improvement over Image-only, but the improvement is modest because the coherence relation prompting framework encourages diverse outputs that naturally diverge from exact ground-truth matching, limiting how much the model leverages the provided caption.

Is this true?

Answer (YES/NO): NO